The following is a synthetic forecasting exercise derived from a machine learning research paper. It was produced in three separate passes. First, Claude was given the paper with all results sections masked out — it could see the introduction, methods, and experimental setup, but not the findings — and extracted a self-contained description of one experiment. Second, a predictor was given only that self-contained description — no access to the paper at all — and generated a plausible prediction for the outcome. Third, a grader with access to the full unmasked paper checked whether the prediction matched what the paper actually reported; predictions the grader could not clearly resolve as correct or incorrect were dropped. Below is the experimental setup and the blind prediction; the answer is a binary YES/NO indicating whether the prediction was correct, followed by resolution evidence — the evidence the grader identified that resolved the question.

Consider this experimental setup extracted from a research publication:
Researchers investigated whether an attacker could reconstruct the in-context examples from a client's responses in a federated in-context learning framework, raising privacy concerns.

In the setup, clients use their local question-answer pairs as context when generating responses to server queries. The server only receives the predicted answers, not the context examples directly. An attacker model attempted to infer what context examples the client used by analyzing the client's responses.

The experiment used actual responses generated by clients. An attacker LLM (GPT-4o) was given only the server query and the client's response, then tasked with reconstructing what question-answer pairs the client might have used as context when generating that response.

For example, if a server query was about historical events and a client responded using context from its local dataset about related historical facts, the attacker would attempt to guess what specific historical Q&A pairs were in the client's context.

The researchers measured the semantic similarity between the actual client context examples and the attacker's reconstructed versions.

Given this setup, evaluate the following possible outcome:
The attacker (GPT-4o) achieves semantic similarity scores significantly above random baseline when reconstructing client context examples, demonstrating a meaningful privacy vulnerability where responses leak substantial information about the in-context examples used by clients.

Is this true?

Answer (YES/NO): NO